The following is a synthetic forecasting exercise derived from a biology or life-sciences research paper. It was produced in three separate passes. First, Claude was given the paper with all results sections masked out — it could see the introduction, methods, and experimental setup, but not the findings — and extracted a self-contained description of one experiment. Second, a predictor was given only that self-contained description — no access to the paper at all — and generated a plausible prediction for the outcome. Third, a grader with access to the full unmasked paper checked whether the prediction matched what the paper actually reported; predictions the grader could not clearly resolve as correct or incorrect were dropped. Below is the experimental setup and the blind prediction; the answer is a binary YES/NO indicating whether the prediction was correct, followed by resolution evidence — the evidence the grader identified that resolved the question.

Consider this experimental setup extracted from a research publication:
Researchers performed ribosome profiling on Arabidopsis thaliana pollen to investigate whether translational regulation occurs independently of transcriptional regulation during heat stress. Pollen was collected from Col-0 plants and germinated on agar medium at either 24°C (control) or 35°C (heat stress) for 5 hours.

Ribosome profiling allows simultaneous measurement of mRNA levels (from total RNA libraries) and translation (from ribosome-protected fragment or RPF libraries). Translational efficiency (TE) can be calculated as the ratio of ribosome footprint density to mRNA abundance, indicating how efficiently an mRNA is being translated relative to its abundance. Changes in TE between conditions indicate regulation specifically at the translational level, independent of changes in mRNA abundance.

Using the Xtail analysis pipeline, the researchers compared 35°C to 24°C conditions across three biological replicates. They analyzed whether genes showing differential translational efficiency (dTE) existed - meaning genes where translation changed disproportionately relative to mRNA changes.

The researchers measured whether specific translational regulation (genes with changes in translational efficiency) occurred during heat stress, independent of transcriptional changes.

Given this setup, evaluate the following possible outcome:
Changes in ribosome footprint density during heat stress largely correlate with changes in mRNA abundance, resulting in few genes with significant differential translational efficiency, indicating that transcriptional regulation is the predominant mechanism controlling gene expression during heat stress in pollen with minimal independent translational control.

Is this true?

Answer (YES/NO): YES